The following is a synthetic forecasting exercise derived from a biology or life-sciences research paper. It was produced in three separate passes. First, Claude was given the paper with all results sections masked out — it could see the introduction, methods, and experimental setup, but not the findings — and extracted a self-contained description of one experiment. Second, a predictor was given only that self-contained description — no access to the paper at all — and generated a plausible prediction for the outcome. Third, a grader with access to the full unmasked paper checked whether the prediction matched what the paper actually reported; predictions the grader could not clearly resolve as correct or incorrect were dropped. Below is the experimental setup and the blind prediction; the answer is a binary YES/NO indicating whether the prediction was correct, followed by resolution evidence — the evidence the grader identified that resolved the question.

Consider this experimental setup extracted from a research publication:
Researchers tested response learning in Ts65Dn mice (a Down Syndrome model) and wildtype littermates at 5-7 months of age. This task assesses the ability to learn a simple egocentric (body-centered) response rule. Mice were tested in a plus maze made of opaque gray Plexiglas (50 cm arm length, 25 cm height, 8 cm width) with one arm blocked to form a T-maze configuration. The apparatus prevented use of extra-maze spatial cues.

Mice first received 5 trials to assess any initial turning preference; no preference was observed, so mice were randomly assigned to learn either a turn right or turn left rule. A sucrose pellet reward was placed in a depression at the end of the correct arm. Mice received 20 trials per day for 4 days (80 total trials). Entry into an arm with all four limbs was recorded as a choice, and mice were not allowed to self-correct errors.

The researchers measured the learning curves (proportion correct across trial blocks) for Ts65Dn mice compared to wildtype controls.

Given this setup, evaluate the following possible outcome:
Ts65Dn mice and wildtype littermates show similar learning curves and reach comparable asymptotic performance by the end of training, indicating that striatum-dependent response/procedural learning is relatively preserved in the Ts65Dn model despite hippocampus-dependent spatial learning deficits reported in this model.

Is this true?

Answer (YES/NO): NO